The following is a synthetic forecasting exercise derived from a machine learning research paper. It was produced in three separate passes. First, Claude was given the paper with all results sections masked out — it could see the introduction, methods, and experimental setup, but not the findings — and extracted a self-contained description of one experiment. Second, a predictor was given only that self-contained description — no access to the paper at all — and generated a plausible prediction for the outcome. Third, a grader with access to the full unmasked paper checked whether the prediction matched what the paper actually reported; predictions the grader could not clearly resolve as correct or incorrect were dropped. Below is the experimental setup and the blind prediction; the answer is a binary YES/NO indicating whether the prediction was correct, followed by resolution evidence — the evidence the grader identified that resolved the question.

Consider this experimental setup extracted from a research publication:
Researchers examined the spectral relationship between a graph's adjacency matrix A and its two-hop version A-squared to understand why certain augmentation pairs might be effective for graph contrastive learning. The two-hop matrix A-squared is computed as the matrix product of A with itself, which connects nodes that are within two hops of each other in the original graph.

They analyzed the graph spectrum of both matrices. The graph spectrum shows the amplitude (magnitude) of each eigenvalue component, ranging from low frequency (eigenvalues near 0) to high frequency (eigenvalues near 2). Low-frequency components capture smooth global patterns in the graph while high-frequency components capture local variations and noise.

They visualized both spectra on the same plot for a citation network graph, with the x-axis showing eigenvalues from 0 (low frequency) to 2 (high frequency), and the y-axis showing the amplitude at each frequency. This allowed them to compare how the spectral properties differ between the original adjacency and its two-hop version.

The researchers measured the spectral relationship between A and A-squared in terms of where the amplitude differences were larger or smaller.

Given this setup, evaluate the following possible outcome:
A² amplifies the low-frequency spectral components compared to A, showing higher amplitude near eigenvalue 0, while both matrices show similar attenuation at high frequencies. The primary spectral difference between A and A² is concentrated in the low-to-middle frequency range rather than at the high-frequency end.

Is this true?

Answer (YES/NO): NO